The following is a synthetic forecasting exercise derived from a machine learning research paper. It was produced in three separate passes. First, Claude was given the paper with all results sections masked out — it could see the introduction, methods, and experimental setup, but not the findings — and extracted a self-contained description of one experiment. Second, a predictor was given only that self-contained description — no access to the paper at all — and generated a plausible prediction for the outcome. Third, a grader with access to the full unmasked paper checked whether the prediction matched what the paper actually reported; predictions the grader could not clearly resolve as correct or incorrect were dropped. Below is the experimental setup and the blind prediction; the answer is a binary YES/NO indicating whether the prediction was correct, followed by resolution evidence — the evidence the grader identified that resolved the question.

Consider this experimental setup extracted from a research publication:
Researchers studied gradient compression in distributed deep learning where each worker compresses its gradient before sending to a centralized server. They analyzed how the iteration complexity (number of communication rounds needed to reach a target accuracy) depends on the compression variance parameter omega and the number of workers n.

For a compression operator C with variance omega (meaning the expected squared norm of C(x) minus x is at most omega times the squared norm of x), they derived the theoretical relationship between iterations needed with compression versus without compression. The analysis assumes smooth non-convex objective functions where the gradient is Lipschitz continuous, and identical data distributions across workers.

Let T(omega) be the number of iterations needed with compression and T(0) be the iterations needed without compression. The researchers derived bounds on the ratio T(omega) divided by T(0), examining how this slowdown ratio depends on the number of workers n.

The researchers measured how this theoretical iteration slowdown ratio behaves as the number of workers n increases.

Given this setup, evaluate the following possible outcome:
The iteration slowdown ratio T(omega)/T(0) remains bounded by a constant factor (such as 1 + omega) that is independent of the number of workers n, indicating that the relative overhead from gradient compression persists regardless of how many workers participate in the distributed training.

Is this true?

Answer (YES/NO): NO